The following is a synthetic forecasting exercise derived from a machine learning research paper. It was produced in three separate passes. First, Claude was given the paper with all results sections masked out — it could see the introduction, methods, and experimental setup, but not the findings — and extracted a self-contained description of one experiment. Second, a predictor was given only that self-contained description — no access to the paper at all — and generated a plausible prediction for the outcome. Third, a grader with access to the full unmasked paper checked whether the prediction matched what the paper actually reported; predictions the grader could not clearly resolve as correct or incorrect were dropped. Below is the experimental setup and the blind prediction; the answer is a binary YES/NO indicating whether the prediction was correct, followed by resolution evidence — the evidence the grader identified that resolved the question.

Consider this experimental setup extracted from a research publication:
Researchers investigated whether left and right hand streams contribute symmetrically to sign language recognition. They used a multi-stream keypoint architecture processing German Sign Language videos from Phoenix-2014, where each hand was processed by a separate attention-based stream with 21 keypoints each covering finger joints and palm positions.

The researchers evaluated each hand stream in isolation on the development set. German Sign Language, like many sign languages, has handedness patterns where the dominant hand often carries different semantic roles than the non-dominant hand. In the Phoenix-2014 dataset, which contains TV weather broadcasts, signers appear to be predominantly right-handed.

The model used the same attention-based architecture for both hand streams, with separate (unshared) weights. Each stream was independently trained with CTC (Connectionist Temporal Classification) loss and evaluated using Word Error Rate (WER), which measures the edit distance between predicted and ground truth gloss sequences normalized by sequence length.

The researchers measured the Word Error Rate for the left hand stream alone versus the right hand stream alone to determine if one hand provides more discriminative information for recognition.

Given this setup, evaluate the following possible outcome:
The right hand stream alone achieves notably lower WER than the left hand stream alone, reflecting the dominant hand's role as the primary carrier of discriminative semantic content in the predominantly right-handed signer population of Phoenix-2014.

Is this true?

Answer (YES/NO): YES